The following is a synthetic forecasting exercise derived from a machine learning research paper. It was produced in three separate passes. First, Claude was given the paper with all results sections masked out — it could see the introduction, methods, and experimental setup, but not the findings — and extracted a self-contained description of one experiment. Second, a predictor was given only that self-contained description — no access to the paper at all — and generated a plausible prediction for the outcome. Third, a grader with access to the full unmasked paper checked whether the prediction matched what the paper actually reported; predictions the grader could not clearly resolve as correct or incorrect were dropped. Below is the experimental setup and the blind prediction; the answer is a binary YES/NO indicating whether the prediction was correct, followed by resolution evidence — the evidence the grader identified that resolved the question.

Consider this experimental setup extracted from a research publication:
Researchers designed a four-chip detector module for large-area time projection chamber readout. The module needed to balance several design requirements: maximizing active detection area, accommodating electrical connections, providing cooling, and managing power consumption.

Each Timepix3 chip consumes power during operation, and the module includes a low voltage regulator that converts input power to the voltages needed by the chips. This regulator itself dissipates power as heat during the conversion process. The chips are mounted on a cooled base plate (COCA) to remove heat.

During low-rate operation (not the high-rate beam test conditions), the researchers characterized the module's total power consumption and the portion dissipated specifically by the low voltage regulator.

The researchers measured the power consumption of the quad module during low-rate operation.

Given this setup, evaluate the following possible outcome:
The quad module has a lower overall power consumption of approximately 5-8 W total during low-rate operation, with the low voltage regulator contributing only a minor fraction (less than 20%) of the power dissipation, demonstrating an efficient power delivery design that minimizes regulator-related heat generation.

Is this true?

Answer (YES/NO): NO